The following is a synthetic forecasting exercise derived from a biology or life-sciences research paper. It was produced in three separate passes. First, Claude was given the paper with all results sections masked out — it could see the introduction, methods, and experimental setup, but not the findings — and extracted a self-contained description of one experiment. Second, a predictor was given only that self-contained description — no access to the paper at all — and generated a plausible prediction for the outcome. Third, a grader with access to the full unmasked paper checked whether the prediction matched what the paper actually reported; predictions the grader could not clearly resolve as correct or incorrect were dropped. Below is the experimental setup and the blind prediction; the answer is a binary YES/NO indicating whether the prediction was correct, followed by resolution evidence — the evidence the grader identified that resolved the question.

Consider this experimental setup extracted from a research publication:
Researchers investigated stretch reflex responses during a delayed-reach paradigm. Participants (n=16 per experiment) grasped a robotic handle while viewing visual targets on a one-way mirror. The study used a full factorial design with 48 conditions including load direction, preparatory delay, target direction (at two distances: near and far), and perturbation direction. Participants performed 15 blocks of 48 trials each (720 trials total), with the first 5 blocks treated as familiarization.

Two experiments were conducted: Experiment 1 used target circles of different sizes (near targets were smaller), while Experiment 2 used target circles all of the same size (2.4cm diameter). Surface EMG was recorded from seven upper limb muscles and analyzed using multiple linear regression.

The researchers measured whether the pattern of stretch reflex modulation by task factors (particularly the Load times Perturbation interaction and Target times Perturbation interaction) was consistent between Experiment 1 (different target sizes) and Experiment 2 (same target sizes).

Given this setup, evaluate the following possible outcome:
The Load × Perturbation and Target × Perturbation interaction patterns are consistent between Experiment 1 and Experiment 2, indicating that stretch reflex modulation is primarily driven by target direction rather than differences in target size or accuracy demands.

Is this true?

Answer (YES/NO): YES